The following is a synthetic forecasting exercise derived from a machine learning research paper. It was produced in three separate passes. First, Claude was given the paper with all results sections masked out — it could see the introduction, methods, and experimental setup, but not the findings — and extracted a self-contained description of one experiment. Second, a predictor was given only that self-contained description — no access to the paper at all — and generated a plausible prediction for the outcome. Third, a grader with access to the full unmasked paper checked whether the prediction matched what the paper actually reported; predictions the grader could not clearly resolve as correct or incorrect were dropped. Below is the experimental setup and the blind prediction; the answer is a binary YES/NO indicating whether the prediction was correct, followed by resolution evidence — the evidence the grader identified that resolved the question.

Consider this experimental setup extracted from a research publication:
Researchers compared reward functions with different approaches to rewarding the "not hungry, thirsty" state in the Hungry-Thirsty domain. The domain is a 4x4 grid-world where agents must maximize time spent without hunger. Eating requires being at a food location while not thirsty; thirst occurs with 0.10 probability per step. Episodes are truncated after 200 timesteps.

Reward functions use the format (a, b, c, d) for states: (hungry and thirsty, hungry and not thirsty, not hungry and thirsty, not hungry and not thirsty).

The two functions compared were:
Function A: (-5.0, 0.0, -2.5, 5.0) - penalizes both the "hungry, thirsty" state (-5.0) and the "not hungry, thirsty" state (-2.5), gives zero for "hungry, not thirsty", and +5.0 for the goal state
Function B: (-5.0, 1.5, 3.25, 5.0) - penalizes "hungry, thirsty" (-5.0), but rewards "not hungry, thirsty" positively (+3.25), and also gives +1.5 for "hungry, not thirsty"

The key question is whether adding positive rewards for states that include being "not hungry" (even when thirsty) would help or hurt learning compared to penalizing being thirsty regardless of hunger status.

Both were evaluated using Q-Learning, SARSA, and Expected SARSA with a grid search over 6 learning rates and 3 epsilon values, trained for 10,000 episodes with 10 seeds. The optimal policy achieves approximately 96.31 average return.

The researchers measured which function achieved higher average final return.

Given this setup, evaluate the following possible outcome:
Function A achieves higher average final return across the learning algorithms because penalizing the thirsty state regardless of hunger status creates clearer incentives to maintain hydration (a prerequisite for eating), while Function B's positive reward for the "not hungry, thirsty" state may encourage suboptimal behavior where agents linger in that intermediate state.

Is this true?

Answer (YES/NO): YES